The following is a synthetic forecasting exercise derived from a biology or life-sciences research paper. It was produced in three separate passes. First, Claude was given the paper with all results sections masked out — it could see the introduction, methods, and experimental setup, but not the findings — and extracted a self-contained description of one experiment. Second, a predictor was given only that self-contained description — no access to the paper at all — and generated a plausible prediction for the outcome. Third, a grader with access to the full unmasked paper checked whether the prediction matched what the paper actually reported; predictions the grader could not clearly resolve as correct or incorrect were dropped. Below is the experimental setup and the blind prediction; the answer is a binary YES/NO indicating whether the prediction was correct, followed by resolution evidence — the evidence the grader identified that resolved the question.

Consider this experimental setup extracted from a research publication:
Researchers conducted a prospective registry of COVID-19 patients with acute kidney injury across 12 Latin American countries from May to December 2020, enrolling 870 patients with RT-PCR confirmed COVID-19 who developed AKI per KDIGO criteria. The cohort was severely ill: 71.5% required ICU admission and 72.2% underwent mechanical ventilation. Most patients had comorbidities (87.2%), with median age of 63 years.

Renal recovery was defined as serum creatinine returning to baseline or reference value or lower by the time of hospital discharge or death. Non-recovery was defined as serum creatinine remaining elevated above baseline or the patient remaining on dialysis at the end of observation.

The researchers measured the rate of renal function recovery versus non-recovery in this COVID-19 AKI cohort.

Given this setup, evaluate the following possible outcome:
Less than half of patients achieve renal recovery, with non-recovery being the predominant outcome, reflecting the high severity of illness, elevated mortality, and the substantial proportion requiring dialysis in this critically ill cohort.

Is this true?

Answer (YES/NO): YES